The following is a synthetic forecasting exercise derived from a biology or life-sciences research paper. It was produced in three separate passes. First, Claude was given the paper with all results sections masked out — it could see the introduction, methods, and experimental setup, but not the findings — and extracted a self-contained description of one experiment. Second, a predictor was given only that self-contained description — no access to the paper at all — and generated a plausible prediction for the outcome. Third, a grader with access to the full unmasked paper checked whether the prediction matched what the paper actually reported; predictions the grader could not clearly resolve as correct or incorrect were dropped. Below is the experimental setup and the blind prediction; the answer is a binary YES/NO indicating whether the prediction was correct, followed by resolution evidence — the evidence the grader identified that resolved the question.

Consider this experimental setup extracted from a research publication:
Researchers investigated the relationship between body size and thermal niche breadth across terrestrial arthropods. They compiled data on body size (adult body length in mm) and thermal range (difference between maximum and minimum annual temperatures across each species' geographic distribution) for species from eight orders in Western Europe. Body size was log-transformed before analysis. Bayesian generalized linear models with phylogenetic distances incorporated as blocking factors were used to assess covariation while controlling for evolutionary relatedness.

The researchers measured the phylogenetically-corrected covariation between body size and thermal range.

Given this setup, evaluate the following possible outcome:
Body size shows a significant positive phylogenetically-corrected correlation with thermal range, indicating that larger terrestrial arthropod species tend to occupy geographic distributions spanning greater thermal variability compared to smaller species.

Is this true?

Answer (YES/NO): NO